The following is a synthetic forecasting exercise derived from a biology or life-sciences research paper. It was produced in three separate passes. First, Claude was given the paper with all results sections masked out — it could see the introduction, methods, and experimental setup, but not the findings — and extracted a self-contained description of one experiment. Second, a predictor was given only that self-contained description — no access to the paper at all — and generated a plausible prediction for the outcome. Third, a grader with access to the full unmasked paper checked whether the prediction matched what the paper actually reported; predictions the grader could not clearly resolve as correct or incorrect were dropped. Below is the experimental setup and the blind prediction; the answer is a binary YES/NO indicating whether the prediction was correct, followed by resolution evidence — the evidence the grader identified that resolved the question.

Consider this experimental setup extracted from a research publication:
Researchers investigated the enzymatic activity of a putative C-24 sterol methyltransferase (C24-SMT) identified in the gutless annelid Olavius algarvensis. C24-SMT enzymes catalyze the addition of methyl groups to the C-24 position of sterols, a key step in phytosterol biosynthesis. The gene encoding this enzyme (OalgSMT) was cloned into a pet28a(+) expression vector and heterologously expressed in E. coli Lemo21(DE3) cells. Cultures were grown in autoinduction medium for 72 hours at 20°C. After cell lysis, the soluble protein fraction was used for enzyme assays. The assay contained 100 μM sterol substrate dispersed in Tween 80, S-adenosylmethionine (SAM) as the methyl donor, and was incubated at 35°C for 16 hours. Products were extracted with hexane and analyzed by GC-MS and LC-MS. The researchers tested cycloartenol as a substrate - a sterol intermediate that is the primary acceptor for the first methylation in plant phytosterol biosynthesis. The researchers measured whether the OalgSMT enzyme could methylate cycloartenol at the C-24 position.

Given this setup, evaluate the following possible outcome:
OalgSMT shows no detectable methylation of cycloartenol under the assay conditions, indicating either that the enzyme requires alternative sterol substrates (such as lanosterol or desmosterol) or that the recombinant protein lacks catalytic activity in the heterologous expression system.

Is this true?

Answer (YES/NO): YES